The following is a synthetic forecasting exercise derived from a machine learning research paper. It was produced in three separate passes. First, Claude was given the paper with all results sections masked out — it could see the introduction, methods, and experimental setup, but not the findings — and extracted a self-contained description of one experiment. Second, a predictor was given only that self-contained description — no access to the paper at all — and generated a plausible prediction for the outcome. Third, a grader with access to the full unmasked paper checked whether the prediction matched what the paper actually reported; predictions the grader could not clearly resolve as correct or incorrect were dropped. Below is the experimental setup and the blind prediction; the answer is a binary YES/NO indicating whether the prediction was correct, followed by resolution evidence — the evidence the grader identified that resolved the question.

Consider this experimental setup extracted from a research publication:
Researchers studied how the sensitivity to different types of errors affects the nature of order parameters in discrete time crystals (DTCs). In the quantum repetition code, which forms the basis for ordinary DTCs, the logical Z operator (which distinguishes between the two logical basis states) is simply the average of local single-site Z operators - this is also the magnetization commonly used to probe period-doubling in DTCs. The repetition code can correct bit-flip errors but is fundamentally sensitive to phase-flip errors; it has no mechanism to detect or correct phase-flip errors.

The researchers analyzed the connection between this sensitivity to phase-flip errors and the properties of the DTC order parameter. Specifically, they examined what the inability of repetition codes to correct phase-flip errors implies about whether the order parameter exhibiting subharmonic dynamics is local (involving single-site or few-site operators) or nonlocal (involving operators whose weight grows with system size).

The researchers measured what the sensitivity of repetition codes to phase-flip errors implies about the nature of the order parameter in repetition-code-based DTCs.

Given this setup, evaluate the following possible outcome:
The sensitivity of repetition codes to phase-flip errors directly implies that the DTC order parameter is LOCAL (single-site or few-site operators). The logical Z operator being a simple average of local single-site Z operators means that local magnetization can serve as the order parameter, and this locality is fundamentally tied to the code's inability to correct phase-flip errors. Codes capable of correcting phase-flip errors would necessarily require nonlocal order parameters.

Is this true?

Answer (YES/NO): YES